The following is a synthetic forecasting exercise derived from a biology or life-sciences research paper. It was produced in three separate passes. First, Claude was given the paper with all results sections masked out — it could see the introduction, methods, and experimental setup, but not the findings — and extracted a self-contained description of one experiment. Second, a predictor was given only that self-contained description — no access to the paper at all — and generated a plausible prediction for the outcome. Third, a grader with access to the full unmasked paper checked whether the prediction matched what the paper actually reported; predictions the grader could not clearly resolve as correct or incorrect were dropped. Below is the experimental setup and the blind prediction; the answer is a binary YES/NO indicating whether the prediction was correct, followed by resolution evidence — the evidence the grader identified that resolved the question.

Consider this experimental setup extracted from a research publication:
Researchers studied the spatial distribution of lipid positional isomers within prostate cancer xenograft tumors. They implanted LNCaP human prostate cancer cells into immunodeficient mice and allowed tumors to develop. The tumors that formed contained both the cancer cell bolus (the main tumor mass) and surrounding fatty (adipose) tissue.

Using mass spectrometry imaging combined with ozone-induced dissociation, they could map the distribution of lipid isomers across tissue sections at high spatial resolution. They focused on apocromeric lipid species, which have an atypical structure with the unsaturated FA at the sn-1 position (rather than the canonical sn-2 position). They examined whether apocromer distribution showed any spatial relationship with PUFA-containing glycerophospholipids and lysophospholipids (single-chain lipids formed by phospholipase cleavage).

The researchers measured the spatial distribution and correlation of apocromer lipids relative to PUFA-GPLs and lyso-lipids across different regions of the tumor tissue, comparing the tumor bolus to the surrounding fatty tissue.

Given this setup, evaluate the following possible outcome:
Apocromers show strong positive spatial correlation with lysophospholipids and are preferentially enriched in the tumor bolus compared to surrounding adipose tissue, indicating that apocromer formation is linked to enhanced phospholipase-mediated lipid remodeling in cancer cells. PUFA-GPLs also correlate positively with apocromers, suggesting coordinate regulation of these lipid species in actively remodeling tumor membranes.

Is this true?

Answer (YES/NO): NO